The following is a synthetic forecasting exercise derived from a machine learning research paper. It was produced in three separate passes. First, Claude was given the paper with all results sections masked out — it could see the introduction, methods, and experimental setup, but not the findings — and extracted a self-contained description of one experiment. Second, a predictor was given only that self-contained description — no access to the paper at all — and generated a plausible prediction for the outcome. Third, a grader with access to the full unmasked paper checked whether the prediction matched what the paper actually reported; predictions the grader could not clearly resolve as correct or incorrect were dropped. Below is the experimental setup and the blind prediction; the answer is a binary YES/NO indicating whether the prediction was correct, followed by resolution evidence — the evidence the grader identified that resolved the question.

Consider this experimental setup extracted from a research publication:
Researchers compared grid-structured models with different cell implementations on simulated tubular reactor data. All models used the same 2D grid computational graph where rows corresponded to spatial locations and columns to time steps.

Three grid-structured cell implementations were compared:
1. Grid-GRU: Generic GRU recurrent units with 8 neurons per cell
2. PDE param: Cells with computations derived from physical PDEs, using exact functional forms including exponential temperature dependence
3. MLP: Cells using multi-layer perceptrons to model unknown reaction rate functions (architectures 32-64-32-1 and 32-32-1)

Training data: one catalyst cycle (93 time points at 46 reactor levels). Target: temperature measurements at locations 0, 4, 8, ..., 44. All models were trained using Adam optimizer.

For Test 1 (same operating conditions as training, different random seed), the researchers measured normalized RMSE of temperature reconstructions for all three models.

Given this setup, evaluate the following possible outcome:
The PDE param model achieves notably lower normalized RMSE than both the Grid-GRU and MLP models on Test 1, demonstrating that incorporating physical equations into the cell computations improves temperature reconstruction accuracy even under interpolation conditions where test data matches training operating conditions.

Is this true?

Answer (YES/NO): NO